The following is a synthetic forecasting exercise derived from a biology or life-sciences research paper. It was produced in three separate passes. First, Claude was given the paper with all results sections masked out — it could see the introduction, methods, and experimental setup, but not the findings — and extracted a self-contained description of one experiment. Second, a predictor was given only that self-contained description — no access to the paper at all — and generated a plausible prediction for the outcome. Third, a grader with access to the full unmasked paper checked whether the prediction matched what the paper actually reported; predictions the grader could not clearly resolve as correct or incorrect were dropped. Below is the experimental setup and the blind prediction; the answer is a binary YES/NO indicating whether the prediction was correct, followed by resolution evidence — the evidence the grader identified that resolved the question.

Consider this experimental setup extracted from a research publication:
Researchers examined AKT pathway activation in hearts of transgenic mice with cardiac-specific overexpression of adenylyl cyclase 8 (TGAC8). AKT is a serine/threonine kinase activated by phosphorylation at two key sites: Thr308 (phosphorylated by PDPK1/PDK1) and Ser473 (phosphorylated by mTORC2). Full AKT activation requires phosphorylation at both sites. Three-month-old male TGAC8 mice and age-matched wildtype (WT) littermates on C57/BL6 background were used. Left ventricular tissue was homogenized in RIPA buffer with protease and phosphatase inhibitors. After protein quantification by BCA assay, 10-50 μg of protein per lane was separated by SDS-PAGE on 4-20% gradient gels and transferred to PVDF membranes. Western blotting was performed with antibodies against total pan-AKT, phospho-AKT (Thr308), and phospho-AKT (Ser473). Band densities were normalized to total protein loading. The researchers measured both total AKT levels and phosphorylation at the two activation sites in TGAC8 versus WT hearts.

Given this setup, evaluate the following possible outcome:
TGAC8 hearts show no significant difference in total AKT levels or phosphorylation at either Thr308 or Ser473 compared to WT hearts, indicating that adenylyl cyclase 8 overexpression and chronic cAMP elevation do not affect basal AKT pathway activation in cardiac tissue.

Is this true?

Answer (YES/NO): NO